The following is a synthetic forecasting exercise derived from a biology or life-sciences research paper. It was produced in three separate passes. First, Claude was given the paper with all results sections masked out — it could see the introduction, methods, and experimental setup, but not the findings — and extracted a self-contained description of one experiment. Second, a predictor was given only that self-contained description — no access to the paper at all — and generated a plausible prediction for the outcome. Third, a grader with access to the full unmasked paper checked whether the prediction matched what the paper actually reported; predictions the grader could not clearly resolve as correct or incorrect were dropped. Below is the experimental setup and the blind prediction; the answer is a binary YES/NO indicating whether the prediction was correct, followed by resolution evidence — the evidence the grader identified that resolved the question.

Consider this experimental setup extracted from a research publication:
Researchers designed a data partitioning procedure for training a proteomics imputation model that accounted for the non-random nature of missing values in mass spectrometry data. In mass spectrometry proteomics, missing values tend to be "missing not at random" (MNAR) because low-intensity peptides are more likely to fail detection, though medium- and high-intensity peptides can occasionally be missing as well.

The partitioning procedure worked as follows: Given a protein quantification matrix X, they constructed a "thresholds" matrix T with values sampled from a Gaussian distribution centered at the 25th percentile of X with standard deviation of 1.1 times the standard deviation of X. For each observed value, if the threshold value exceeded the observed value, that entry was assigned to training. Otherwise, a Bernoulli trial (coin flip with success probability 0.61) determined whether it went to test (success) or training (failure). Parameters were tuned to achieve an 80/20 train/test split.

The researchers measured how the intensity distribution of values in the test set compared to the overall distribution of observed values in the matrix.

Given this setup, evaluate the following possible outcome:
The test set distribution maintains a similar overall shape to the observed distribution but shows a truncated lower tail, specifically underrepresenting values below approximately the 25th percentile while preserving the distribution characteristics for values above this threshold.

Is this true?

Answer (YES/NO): NO